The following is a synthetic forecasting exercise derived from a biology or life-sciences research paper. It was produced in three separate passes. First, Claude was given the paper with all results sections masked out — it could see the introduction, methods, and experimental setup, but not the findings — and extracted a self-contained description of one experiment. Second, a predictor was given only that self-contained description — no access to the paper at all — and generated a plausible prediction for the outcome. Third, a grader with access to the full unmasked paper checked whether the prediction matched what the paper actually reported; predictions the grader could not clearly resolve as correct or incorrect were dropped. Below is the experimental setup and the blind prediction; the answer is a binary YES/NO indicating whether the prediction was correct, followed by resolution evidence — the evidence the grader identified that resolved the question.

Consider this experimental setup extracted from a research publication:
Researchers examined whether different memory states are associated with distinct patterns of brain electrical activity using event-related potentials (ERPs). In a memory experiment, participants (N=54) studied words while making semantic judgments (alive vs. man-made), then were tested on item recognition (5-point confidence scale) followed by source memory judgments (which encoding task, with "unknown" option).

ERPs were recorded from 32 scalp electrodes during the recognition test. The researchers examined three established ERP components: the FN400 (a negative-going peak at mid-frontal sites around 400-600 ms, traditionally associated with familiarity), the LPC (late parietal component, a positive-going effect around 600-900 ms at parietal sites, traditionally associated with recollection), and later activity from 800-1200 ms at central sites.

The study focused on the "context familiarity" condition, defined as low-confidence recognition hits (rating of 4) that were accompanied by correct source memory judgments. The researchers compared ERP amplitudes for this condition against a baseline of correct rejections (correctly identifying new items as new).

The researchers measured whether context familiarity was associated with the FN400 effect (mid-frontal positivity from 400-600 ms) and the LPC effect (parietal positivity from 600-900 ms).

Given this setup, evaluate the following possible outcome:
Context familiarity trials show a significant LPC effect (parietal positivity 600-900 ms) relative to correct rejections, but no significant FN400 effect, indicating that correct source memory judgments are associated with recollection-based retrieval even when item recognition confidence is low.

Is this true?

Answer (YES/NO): NO